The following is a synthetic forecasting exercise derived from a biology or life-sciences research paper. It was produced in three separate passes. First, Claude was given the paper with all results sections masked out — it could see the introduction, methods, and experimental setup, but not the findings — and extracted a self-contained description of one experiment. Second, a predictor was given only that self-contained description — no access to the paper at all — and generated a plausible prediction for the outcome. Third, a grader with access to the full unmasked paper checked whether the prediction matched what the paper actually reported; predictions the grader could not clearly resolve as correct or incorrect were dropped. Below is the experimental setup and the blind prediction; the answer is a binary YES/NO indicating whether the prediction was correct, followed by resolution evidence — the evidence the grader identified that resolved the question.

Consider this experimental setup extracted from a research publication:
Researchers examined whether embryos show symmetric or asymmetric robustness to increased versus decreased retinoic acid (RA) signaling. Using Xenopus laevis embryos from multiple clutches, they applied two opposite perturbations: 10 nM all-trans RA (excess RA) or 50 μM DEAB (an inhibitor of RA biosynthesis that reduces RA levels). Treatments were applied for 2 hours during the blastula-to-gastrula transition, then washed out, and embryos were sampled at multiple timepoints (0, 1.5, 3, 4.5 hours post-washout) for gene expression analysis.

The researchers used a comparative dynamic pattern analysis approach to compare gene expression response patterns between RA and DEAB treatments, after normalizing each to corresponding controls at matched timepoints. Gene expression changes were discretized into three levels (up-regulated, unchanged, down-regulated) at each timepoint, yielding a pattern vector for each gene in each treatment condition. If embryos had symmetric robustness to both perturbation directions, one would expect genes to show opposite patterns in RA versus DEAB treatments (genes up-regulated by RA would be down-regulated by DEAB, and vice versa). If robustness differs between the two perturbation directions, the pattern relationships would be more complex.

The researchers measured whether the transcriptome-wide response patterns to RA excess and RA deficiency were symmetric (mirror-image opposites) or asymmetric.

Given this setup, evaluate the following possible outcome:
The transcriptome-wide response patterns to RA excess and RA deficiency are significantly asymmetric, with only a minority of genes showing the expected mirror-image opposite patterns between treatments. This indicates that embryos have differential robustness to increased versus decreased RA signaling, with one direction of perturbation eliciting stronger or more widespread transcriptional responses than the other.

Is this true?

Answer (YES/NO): YES